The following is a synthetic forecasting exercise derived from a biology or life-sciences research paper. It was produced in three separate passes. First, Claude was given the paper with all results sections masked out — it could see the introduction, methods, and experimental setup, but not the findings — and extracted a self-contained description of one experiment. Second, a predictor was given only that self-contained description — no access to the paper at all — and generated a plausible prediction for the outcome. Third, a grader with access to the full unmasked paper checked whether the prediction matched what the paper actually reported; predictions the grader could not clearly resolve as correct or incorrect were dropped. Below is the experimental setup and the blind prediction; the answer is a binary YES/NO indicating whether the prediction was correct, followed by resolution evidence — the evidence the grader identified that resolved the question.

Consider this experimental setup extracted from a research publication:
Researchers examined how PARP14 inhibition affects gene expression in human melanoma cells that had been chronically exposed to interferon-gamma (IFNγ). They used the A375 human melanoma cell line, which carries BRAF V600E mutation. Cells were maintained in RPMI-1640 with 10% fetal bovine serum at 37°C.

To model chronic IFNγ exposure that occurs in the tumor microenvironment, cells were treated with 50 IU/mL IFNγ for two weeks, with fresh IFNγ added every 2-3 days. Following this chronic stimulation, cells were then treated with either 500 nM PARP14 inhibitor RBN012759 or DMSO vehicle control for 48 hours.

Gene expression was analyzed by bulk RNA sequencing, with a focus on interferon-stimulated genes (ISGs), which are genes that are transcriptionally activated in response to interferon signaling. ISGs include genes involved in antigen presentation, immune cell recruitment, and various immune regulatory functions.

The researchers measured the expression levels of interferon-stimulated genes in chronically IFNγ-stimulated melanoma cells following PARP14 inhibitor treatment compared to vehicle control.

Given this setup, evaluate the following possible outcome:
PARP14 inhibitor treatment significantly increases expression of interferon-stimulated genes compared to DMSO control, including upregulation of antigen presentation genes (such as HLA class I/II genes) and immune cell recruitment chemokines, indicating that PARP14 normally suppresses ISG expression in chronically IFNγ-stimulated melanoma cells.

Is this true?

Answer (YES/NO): NO